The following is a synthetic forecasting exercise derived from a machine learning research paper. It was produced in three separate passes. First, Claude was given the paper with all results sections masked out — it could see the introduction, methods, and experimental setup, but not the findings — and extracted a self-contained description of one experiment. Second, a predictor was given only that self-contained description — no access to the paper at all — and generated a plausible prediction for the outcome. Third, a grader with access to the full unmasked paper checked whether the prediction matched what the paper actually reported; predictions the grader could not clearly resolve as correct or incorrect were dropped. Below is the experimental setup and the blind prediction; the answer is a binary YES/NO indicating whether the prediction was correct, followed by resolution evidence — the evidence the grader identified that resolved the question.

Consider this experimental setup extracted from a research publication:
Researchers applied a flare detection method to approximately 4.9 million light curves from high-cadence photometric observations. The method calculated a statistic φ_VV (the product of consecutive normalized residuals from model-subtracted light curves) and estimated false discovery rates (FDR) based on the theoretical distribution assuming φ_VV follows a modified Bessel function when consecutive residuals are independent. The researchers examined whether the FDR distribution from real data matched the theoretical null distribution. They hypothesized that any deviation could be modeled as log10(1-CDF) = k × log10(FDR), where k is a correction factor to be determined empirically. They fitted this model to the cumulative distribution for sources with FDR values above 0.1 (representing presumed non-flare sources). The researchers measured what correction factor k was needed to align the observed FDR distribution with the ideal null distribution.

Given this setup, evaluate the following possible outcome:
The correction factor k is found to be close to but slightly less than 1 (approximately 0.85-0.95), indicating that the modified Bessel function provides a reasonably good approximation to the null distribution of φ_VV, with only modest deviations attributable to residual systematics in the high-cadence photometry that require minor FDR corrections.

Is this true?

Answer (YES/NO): NO